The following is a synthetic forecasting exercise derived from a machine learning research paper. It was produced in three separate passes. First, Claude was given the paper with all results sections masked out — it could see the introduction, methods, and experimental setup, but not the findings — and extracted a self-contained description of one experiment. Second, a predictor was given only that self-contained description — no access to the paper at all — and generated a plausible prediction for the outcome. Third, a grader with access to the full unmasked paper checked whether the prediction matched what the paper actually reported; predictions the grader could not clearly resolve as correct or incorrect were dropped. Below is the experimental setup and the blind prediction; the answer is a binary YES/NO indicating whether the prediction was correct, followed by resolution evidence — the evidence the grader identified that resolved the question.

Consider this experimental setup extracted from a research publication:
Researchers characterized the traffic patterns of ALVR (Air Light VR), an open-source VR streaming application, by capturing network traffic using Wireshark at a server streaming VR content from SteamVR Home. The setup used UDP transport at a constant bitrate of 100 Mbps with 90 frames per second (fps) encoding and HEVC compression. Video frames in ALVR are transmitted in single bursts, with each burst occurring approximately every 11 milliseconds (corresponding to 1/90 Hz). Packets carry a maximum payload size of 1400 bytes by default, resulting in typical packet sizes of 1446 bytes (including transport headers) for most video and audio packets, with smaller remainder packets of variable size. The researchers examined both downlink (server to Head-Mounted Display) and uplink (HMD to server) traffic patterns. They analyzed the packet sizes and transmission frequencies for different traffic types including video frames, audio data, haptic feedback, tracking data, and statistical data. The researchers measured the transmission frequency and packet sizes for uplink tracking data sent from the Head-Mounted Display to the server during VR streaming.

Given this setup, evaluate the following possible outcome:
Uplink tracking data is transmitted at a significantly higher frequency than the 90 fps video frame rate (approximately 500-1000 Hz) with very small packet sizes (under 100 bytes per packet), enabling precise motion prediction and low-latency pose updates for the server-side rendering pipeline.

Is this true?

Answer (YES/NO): NO